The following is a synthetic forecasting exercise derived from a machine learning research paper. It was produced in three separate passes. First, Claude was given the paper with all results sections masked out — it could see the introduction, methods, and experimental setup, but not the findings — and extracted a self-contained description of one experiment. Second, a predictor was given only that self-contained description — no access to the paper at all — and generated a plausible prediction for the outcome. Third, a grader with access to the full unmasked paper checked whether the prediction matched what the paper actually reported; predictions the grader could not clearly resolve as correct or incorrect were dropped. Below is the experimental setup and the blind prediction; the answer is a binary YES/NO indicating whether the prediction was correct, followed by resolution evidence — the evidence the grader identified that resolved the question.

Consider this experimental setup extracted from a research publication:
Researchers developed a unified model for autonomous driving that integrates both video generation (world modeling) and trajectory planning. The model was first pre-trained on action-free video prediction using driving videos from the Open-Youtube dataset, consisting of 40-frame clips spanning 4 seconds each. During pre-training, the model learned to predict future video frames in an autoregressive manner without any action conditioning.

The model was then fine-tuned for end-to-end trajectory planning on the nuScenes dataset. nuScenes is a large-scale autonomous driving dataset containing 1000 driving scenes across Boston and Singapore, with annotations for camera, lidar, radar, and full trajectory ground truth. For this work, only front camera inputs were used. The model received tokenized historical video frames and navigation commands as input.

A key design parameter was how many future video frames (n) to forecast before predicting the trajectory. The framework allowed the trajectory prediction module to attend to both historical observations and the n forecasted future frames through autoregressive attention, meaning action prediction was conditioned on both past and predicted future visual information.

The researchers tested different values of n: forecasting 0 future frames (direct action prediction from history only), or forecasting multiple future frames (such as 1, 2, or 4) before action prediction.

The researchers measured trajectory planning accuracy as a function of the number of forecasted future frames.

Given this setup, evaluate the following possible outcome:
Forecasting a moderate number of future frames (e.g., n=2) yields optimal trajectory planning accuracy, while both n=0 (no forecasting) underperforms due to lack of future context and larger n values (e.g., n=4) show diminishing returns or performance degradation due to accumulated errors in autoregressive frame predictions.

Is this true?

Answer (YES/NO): NO